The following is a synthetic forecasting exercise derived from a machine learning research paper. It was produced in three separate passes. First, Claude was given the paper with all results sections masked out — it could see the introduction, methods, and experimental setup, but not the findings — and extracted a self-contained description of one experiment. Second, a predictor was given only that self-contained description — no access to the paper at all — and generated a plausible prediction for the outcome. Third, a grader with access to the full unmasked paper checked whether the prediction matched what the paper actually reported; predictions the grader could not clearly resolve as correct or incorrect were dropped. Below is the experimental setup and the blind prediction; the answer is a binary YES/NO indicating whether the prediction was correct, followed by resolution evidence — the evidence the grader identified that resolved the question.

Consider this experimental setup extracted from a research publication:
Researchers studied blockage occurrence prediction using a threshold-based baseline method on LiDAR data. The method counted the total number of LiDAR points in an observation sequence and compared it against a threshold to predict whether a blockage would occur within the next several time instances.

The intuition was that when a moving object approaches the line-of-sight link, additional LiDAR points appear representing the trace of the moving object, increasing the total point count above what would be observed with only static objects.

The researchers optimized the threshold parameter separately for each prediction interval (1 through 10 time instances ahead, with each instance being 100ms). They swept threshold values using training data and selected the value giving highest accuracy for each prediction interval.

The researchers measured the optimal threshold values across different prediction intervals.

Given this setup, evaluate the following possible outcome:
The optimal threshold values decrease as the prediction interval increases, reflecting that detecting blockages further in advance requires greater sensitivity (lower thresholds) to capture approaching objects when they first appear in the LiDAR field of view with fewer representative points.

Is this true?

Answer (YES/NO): NO